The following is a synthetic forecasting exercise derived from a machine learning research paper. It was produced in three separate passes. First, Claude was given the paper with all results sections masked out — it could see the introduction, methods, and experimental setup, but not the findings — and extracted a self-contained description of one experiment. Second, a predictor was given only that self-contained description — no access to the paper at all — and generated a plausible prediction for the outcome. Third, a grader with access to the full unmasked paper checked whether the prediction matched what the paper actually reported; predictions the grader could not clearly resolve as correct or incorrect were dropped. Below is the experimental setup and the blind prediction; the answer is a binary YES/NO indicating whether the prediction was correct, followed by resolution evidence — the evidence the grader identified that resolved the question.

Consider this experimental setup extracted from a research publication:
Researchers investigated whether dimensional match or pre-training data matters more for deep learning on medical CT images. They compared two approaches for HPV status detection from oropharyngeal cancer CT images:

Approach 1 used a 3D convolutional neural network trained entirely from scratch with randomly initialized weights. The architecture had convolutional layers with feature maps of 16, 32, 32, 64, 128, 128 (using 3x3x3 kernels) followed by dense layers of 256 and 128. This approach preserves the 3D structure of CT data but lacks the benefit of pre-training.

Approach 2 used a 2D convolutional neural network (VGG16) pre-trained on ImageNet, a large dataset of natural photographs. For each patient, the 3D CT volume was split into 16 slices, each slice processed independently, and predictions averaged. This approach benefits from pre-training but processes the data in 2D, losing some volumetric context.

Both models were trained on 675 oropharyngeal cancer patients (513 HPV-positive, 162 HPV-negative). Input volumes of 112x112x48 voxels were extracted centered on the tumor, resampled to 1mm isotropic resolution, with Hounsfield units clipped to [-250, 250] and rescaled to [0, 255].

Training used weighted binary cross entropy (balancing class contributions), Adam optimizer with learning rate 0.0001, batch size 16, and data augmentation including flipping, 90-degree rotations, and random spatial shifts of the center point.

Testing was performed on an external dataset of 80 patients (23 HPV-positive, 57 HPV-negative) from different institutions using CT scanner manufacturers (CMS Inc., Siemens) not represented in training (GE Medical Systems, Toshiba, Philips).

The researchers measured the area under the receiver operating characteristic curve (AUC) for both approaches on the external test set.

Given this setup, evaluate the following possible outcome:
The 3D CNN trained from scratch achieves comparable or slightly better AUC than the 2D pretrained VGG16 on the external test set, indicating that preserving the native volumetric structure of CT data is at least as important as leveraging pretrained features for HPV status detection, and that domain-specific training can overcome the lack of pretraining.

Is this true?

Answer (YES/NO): NO